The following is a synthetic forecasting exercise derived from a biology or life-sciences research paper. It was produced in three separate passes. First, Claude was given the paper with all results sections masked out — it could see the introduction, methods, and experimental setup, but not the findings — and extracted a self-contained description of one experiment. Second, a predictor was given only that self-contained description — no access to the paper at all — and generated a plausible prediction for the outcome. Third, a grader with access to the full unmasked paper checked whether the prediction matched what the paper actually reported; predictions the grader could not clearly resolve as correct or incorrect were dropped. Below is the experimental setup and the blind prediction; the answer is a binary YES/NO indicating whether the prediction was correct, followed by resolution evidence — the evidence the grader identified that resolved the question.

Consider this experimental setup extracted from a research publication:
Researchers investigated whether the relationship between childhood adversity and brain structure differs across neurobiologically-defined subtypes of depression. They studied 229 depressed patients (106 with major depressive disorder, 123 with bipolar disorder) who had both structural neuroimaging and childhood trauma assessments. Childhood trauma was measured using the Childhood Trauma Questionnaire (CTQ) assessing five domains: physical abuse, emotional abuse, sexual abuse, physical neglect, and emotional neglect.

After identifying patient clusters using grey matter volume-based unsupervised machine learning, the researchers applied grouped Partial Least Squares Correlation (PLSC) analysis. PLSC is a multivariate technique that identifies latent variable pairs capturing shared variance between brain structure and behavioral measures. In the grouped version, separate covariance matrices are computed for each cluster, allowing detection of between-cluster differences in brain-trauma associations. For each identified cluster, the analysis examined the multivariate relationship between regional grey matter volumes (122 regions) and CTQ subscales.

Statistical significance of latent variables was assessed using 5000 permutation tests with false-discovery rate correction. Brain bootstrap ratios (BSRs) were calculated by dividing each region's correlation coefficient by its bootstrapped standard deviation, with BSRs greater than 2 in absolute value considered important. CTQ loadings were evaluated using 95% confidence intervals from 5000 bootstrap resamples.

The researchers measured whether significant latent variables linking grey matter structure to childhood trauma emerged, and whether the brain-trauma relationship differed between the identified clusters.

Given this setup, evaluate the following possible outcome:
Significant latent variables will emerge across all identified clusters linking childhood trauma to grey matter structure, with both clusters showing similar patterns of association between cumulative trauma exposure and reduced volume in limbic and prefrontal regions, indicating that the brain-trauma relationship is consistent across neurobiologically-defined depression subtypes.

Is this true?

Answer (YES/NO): NO